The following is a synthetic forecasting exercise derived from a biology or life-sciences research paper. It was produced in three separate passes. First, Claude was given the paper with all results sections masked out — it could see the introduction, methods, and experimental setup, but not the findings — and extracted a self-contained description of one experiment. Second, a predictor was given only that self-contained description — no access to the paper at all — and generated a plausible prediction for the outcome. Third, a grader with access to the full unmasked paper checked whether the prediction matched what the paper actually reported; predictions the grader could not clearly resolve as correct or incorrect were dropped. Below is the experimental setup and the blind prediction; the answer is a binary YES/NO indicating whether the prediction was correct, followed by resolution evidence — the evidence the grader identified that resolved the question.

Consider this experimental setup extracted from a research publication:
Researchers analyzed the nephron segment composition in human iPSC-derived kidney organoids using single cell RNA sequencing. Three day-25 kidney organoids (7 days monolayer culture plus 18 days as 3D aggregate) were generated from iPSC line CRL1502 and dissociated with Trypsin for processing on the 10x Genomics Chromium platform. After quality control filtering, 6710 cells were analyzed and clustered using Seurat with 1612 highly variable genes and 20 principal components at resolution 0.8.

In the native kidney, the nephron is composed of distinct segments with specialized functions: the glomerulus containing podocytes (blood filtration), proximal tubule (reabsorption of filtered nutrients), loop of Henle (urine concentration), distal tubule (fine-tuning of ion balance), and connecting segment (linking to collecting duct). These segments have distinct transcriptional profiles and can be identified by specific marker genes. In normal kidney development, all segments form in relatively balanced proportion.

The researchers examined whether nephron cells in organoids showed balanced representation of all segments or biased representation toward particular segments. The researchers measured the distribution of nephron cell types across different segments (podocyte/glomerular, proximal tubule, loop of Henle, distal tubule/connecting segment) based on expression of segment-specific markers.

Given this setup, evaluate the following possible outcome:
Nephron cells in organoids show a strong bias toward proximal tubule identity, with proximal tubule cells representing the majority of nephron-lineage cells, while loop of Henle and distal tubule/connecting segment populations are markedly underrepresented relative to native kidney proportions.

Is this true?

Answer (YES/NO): NO